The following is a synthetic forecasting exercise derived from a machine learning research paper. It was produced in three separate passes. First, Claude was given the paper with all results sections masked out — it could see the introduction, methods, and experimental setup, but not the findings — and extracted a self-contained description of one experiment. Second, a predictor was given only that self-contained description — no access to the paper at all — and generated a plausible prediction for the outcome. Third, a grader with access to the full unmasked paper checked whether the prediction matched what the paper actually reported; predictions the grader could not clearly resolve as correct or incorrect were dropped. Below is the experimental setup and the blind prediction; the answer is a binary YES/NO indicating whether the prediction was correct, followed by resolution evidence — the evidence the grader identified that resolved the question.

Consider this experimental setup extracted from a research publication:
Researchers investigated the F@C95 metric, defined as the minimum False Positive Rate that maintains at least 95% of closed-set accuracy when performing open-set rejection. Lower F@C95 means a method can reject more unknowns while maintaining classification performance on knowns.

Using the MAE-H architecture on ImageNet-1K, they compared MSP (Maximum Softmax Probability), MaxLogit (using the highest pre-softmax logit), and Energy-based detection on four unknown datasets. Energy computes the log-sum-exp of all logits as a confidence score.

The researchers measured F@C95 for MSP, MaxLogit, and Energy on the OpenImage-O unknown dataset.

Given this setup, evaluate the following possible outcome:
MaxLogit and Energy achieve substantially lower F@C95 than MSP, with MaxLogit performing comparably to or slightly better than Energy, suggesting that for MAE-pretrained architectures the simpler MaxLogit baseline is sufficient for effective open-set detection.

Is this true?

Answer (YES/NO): NO